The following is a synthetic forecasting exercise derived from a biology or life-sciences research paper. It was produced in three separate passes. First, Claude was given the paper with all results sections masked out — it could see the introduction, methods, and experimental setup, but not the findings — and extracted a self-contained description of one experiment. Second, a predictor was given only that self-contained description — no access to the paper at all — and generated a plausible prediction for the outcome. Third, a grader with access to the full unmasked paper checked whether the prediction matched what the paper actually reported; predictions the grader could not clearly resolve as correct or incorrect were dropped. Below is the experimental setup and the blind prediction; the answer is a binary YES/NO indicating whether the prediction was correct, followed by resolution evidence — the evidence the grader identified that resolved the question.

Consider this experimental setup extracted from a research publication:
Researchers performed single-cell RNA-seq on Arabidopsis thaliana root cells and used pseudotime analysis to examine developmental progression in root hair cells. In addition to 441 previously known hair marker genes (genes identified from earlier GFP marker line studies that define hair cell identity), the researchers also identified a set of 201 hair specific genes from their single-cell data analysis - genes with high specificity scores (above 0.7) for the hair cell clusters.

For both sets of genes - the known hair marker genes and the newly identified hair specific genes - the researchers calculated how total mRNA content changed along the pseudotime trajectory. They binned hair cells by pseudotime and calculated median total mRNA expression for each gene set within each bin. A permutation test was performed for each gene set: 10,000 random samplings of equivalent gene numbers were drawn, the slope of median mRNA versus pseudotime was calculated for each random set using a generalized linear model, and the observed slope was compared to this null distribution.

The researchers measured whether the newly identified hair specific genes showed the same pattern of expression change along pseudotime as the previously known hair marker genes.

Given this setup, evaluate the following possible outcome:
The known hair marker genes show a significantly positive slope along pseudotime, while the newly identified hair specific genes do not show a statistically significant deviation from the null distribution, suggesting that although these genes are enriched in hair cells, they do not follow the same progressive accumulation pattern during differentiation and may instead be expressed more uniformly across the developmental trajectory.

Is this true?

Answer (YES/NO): NO